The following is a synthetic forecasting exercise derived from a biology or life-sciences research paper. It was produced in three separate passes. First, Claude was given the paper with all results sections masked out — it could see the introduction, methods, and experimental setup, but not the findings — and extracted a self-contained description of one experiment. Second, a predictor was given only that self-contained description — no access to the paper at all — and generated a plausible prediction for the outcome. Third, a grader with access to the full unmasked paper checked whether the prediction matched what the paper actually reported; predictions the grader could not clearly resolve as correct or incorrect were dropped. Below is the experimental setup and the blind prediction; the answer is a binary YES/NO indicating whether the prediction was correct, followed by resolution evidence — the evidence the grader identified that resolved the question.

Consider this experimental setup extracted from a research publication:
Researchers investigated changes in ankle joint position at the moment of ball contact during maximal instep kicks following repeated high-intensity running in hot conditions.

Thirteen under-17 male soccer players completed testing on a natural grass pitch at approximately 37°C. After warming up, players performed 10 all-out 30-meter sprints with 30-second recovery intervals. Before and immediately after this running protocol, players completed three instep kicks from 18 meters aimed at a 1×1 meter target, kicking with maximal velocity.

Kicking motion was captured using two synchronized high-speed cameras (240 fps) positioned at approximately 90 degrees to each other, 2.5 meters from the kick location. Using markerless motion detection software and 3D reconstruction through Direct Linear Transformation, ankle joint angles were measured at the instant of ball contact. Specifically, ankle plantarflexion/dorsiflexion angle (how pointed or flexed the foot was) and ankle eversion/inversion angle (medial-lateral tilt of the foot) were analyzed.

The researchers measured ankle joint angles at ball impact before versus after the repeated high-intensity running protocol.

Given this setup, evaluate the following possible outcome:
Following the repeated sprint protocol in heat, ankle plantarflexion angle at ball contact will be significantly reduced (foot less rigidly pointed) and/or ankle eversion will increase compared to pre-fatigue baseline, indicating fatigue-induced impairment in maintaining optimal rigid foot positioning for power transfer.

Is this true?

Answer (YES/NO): NO